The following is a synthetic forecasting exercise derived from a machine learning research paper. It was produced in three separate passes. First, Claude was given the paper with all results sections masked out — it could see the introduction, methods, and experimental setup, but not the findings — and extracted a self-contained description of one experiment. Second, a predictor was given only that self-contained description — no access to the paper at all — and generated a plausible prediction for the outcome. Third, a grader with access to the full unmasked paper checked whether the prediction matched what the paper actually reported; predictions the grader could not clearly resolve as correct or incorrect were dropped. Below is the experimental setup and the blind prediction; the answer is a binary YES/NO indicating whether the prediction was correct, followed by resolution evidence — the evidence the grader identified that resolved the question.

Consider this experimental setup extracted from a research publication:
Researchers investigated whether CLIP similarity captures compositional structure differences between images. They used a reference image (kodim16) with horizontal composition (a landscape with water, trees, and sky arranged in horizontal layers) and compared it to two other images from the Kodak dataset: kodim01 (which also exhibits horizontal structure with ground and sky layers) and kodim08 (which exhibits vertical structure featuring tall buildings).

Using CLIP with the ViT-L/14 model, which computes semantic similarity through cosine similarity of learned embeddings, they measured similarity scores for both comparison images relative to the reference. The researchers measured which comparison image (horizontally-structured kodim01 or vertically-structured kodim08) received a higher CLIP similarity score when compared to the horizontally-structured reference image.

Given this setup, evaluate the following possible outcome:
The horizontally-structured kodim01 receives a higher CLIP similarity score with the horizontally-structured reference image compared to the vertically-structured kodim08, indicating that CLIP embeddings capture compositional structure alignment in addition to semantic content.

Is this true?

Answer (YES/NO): NO